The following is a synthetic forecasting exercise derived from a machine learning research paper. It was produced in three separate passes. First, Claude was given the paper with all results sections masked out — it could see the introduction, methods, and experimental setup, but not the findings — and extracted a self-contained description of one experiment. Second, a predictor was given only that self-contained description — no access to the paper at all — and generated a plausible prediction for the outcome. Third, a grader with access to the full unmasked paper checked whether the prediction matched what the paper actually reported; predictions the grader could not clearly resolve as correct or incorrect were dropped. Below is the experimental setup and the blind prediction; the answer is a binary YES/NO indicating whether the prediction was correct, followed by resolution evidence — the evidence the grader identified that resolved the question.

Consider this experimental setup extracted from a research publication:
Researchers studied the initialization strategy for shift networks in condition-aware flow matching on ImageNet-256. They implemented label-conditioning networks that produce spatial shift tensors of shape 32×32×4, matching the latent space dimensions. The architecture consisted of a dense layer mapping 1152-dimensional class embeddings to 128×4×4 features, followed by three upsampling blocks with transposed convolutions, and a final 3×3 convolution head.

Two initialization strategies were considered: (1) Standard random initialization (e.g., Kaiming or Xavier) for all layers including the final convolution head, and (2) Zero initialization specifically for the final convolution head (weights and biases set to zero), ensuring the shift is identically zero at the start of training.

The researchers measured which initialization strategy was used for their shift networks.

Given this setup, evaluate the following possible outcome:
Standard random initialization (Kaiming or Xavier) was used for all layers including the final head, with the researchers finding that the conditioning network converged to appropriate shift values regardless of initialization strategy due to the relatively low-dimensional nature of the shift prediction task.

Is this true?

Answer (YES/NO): NO